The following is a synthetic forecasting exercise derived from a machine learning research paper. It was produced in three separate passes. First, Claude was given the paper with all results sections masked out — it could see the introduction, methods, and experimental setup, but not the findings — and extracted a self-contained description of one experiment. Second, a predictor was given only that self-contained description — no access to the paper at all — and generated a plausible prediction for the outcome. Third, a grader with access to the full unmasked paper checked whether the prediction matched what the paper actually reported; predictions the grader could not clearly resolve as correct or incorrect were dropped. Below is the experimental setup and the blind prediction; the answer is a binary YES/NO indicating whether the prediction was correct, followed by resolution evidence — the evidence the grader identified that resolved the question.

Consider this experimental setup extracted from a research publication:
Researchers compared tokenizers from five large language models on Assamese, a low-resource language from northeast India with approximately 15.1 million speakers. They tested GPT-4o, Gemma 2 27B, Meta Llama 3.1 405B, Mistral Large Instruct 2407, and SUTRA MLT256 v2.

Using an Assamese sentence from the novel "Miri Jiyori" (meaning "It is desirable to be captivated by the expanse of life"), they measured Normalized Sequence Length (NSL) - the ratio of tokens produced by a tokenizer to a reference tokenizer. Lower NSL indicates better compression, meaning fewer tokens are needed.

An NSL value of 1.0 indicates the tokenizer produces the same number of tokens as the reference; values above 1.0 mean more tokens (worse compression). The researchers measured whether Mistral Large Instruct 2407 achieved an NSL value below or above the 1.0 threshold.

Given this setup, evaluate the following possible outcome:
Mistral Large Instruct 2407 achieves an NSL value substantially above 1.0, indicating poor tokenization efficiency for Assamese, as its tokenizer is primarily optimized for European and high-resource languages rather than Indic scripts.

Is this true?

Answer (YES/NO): YES